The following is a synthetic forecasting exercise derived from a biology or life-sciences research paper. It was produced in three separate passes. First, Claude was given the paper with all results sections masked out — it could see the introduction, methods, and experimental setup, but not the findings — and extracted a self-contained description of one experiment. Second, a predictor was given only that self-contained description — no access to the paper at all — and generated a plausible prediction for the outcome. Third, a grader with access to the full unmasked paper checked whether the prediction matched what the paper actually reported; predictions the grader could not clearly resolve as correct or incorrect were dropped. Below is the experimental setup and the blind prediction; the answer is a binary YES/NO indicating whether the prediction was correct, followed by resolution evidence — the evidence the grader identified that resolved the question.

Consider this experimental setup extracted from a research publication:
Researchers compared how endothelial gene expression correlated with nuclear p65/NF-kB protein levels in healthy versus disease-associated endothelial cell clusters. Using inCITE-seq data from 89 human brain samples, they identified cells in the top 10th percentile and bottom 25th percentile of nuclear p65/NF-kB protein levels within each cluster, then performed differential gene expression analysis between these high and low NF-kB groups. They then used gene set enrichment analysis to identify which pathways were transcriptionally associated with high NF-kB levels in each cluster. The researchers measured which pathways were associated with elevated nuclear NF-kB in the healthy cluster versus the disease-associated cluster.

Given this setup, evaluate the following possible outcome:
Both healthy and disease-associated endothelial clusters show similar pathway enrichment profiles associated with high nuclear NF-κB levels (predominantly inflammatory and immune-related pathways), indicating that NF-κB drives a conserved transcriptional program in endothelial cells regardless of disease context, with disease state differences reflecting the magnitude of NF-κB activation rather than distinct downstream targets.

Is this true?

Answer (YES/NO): NO